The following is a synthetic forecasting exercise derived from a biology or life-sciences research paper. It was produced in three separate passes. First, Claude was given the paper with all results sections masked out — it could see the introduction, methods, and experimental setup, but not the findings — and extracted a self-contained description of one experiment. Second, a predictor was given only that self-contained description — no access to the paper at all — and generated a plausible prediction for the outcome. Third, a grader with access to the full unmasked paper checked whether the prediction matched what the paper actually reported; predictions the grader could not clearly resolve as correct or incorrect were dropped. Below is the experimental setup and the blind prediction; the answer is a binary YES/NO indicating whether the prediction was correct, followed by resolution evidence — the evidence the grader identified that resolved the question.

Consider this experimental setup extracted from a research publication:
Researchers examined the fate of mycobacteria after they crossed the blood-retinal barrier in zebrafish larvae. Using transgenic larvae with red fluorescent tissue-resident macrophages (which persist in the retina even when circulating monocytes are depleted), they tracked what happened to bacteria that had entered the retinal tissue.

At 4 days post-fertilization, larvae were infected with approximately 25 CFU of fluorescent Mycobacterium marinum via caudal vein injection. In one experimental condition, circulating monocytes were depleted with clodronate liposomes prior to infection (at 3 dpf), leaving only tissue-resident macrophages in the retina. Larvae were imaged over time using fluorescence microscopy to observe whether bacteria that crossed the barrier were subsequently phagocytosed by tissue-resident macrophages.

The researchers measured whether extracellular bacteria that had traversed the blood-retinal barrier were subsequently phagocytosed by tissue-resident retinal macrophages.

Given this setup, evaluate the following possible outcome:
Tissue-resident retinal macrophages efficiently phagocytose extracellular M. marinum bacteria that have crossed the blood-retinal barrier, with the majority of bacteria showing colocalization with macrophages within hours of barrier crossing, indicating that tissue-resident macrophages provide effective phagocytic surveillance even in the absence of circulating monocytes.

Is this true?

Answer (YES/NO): NO